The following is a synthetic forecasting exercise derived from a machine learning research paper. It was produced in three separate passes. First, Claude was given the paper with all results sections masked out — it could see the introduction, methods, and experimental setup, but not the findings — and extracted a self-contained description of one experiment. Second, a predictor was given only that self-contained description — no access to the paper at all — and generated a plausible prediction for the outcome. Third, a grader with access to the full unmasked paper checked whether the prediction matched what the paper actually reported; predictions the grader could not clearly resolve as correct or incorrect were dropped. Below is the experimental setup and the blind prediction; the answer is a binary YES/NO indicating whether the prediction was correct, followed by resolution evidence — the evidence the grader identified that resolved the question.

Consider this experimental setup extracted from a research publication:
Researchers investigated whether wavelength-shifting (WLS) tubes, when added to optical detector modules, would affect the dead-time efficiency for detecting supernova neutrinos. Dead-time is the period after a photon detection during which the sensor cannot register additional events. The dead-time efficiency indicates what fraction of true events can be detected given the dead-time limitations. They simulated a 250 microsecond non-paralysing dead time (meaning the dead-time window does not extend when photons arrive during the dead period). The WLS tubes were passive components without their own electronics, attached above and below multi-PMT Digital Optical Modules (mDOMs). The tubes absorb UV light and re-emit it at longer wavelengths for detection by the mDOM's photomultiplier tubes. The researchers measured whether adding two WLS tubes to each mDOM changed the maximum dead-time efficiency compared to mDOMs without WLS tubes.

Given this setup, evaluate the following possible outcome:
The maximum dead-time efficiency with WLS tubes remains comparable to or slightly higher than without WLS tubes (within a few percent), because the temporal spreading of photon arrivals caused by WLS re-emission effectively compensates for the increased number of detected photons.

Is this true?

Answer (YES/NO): YES